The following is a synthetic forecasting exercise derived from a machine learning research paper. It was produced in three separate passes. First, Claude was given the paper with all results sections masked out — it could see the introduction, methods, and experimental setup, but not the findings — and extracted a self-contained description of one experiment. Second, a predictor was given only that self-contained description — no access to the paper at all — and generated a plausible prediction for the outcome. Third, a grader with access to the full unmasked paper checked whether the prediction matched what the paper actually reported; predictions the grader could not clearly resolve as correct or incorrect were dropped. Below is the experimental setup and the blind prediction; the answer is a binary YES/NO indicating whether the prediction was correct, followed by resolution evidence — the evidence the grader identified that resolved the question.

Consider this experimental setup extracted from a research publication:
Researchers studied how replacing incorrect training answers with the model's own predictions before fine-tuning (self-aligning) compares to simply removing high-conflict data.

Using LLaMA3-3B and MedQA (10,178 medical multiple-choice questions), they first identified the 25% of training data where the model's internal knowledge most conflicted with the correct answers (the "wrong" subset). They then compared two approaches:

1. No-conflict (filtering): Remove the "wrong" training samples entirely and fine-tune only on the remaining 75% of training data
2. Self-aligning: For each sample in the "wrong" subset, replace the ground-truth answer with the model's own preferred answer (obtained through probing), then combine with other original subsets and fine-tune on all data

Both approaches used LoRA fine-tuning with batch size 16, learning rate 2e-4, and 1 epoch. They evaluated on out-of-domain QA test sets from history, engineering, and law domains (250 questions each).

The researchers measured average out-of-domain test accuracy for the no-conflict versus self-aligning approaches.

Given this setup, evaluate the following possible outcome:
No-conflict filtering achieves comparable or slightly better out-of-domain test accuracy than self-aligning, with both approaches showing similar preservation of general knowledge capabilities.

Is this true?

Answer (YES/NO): YES